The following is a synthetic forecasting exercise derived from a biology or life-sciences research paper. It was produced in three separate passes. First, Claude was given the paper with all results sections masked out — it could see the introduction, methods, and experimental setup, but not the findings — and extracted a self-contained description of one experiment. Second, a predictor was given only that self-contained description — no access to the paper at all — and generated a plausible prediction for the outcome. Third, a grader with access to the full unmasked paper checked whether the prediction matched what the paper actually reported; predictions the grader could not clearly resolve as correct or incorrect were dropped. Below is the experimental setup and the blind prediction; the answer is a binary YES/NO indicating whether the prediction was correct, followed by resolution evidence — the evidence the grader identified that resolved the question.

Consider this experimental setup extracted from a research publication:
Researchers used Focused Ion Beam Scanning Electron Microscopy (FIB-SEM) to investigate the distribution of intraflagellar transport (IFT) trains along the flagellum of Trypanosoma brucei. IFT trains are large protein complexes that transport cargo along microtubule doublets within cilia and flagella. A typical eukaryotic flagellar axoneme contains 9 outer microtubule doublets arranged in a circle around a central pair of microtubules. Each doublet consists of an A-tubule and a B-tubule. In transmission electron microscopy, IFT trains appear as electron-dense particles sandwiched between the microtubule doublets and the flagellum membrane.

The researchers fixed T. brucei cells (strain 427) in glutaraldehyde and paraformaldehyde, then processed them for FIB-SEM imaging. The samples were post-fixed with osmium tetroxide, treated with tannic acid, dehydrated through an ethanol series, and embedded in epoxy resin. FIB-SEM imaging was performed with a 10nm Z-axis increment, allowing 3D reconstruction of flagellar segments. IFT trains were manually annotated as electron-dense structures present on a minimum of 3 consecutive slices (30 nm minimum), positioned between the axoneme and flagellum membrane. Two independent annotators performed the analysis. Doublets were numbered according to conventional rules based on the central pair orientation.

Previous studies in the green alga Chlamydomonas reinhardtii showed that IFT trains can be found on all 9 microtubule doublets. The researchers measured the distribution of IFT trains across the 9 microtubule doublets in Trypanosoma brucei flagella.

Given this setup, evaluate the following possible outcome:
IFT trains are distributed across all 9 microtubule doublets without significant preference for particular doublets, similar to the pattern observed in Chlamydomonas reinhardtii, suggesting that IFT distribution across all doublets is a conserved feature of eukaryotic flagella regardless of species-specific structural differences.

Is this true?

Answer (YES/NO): NO